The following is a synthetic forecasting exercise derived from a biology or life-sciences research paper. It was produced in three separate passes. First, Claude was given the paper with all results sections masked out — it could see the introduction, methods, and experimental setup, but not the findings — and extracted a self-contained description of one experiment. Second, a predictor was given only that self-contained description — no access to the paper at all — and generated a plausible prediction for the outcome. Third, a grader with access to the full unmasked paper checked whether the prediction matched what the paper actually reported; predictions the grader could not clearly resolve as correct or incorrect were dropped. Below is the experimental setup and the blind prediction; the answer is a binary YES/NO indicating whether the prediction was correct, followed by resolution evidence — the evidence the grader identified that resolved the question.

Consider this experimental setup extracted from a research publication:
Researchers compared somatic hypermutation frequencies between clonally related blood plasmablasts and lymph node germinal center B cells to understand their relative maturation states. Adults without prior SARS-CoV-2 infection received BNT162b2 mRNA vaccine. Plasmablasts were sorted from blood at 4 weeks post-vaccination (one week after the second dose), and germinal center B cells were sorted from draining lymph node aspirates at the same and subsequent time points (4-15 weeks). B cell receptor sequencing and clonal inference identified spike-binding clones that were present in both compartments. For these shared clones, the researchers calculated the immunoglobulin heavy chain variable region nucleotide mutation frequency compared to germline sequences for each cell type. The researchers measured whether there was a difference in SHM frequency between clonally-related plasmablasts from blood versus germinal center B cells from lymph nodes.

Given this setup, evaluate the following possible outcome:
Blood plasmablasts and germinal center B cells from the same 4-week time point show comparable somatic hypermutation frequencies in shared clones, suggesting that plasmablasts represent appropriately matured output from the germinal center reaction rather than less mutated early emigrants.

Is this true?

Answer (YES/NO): NO